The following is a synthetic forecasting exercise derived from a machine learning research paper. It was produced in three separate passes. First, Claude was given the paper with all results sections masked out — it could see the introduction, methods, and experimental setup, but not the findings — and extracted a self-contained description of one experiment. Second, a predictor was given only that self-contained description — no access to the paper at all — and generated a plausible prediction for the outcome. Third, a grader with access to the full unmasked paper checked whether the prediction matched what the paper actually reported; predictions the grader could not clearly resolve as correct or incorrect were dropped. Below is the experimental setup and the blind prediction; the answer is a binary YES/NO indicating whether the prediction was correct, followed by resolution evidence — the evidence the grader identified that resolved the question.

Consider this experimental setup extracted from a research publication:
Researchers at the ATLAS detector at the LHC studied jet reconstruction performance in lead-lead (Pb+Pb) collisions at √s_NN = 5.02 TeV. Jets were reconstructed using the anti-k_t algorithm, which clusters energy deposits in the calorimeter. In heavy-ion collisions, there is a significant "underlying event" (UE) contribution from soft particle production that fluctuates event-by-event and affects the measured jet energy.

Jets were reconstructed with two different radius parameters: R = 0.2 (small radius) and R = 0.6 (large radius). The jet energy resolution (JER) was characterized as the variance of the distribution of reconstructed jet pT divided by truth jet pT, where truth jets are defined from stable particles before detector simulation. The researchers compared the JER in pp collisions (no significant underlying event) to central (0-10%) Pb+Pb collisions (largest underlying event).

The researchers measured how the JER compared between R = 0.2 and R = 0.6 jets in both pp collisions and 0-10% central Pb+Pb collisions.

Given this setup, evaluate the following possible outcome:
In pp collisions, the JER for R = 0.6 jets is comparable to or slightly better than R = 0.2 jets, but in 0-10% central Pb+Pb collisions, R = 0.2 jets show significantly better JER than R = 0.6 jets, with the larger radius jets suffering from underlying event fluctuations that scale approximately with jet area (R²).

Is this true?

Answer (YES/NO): YES